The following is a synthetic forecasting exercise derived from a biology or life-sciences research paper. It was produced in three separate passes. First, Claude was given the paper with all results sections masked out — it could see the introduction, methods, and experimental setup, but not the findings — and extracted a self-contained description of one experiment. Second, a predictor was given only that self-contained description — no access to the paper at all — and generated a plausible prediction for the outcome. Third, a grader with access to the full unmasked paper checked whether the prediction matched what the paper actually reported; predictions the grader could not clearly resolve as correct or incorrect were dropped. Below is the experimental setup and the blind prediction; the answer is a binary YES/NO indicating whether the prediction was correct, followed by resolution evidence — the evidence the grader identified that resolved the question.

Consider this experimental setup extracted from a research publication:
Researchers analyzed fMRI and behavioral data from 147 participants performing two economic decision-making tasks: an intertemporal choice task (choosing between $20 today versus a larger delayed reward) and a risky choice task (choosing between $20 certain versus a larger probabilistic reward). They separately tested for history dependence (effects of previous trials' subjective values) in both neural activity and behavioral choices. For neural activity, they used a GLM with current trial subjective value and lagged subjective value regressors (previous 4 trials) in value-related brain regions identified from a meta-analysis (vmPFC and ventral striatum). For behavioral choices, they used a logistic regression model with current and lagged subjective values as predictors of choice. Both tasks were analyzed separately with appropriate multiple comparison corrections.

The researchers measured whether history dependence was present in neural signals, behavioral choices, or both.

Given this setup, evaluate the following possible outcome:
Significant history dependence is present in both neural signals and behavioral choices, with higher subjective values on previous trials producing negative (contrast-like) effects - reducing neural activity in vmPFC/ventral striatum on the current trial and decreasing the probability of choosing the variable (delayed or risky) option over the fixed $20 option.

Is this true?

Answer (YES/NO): NO